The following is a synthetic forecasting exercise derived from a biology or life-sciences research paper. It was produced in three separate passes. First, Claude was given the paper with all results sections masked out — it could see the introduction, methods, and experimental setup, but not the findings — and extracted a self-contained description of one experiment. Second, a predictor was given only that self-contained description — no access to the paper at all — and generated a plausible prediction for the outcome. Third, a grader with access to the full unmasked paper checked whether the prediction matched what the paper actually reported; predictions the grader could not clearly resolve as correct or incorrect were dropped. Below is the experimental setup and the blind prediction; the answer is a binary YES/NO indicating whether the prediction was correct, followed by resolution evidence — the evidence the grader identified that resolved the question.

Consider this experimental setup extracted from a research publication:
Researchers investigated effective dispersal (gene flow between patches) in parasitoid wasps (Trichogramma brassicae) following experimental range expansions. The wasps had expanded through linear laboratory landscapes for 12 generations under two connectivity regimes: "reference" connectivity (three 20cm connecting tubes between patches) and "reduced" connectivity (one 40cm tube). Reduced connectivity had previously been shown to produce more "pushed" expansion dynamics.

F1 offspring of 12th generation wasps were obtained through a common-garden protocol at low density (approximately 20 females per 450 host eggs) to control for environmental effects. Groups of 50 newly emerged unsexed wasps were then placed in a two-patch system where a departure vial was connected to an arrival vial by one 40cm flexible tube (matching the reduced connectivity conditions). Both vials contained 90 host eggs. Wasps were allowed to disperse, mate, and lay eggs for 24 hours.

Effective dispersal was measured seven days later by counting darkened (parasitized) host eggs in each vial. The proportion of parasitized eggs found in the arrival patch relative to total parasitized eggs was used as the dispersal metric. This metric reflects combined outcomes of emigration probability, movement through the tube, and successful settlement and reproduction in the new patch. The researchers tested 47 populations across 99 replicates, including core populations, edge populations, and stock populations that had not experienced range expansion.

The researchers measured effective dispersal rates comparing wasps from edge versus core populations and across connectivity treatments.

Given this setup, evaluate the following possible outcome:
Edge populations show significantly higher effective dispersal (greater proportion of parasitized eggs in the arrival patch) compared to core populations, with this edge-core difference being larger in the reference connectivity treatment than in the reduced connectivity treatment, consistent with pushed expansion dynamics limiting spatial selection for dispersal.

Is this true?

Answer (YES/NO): NO